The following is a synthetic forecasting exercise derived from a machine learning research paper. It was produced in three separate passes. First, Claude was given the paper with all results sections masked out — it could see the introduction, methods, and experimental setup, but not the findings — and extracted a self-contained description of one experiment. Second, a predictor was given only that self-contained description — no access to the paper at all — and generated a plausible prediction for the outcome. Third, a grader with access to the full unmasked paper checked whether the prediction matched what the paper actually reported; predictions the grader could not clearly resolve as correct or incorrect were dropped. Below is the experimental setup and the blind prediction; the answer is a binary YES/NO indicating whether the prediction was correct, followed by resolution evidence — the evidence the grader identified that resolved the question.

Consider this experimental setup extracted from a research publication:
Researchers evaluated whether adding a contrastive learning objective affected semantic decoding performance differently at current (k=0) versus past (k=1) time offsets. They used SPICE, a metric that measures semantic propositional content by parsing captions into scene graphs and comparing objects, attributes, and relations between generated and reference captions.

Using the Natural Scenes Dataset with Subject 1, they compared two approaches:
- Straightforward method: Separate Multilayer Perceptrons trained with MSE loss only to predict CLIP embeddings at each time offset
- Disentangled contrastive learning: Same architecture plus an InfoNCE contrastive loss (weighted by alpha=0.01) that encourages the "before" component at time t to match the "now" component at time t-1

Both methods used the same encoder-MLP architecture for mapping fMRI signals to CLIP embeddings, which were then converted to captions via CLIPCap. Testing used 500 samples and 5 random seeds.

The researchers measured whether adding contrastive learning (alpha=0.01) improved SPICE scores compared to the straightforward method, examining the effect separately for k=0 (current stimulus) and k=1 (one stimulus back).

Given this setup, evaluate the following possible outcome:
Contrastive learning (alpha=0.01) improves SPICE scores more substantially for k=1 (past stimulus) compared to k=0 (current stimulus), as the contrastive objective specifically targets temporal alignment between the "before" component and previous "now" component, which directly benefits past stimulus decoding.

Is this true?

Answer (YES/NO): NO